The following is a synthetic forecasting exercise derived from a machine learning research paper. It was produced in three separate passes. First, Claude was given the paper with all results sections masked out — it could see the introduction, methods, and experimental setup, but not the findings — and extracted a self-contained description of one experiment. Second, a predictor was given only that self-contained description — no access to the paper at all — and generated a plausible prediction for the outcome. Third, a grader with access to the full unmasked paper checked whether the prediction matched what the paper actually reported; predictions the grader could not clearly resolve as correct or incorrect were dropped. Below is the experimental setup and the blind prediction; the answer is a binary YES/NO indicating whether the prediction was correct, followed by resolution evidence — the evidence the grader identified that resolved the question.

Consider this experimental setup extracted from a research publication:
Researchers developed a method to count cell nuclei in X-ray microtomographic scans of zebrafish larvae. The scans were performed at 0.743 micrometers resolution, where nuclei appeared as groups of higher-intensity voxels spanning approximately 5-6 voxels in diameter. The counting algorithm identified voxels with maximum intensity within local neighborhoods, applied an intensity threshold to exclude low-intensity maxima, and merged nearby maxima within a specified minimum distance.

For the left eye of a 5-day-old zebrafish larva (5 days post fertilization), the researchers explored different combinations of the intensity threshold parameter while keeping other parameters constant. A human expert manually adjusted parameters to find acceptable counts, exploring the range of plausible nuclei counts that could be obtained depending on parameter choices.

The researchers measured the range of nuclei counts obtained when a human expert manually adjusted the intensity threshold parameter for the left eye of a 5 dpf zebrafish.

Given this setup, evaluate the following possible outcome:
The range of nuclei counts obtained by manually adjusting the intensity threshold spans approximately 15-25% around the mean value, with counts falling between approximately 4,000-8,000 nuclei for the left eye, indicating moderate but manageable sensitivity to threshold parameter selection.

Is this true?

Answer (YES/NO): NO